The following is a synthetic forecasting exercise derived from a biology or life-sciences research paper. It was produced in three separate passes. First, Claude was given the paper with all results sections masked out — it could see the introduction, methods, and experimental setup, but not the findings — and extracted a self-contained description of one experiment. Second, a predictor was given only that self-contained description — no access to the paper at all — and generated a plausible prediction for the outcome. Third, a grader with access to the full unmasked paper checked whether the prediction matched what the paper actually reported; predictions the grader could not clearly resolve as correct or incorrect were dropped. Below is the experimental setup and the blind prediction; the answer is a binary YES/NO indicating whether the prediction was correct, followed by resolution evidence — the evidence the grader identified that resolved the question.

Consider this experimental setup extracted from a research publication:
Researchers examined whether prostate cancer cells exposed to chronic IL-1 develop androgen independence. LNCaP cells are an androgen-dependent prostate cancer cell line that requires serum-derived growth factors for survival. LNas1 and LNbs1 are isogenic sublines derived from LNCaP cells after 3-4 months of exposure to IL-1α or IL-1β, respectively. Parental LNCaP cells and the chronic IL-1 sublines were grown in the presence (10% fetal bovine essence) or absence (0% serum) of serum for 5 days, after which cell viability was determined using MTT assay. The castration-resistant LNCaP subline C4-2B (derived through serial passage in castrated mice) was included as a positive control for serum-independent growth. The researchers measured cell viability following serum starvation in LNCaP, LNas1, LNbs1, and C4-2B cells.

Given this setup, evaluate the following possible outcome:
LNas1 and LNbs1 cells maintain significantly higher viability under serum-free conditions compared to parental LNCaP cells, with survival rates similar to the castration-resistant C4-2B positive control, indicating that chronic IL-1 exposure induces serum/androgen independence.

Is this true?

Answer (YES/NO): YES